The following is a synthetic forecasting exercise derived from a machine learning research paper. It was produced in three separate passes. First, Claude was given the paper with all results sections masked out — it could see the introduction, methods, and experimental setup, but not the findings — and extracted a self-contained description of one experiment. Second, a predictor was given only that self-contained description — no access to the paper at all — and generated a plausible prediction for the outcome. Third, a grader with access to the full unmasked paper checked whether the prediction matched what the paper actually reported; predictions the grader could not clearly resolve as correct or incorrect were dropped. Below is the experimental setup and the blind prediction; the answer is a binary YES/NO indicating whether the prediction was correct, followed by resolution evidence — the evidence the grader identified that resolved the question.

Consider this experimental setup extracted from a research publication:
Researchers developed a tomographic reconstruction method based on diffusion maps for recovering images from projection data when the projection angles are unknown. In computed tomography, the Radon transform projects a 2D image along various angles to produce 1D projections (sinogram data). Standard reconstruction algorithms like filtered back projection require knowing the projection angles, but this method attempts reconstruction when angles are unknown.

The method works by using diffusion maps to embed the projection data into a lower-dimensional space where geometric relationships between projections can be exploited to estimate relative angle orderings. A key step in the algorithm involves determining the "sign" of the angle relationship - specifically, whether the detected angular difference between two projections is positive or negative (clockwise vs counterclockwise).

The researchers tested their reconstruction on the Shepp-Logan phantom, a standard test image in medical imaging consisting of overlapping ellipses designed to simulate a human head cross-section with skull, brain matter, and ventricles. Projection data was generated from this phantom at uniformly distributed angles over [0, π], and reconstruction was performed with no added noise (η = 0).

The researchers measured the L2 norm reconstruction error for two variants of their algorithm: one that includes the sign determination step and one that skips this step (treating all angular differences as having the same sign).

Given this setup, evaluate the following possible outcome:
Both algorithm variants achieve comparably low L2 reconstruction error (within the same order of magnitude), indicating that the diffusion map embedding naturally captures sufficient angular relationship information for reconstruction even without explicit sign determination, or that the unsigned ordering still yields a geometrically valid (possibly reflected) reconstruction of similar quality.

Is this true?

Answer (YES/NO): NO